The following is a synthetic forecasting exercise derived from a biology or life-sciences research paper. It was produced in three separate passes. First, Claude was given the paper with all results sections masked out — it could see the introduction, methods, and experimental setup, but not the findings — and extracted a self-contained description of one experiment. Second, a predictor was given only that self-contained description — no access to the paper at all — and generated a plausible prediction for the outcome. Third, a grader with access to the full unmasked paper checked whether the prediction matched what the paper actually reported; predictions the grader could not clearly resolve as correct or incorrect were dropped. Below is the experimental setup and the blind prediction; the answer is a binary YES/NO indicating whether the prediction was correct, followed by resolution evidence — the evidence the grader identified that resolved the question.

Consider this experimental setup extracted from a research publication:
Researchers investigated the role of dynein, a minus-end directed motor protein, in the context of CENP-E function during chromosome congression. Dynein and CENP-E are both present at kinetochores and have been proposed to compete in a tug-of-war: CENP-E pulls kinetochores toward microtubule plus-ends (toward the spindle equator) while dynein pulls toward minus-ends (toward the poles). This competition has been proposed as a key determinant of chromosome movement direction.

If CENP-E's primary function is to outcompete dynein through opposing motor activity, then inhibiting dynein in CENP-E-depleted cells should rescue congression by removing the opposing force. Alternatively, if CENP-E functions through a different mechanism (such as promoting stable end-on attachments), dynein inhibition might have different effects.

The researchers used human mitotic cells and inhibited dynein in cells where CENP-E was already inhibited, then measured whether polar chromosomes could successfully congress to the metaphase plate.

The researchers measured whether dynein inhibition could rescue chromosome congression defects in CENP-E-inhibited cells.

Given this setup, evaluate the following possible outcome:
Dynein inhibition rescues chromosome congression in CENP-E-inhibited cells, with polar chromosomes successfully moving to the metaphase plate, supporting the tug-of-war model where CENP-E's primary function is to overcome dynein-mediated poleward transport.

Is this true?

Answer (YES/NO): NO